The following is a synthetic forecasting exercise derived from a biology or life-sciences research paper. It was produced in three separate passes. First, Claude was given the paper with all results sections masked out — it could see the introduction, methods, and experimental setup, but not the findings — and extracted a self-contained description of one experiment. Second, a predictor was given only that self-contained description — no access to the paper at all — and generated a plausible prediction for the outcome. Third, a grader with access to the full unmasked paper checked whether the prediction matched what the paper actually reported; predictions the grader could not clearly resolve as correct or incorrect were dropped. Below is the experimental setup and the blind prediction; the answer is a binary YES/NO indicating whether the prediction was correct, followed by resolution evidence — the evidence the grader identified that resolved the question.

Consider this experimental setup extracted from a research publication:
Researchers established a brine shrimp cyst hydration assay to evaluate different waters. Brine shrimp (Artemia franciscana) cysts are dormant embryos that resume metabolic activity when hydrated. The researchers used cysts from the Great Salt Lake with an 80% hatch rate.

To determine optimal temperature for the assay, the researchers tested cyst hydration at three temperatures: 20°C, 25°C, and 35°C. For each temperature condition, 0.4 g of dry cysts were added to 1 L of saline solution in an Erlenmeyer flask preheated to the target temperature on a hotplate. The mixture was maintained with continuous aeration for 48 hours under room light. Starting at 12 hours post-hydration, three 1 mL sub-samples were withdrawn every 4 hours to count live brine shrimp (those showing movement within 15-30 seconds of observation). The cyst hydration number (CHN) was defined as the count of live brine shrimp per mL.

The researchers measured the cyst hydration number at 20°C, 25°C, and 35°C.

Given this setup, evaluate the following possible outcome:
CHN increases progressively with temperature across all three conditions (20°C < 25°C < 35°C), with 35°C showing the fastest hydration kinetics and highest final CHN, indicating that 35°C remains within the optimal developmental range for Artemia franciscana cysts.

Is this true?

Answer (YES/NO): NO